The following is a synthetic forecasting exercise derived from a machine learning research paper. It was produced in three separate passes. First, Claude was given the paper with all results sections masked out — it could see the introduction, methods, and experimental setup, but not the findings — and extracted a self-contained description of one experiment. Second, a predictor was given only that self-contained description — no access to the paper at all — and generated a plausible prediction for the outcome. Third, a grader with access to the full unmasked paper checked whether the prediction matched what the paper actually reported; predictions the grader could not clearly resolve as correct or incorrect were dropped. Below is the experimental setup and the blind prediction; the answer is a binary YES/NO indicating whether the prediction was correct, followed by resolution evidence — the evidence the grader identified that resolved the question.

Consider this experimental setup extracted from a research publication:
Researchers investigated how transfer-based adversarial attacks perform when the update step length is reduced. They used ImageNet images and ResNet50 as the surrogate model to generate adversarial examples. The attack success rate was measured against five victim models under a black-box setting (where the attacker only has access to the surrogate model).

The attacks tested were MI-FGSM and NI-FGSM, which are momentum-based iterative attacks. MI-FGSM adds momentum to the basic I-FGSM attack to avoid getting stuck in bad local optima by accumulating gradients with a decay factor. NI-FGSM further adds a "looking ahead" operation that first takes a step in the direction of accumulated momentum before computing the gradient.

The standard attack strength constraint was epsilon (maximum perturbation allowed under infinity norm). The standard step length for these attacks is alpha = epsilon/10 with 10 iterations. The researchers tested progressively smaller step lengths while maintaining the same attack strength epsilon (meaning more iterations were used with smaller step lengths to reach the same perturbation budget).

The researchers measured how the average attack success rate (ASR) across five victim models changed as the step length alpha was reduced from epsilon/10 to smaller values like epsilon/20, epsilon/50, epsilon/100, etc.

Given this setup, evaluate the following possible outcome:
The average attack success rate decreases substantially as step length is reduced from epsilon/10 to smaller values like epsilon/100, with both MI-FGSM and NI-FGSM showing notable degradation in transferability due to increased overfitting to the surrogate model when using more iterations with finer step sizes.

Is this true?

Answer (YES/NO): NO